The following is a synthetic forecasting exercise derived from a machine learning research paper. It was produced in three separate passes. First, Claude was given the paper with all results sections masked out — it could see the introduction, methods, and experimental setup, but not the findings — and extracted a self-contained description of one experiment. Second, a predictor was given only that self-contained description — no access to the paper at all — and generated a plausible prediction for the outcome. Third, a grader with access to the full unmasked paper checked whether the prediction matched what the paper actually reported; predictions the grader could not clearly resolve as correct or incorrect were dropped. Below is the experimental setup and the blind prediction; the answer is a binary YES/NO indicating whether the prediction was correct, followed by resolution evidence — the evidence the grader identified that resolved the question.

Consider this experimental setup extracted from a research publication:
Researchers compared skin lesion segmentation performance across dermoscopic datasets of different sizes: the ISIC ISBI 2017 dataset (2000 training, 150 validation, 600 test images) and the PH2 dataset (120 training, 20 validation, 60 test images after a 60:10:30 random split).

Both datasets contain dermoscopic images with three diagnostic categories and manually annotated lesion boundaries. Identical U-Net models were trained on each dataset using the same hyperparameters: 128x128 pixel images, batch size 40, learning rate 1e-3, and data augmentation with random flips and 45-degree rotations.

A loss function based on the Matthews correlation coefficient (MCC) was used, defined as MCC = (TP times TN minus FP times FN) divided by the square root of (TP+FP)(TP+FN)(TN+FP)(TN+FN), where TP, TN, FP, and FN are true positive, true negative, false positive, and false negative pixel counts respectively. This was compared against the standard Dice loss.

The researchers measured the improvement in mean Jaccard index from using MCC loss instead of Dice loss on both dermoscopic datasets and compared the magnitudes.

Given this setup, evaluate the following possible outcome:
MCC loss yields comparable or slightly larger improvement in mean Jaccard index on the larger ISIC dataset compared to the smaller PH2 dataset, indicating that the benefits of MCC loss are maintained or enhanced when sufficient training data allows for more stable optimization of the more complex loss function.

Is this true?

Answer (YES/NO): NO